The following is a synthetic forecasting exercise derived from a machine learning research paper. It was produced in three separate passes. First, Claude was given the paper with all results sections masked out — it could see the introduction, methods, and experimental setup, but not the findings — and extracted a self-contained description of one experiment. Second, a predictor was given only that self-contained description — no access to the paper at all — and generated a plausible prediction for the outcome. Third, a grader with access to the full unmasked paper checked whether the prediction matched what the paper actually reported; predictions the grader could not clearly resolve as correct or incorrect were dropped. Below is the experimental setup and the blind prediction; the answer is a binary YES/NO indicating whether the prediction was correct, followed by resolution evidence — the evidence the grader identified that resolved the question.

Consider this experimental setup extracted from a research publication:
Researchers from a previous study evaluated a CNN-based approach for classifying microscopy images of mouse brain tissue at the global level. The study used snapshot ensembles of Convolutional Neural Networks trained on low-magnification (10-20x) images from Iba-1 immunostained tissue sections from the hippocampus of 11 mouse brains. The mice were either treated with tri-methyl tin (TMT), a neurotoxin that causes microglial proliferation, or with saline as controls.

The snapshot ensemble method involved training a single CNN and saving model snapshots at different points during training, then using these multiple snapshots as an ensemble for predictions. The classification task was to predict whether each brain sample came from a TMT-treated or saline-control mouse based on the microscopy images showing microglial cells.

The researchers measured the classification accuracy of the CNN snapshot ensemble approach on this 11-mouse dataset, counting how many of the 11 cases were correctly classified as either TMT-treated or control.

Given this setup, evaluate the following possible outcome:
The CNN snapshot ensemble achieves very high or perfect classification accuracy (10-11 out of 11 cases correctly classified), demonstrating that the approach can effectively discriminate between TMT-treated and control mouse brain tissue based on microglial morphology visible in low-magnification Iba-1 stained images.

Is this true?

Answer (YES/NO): YES